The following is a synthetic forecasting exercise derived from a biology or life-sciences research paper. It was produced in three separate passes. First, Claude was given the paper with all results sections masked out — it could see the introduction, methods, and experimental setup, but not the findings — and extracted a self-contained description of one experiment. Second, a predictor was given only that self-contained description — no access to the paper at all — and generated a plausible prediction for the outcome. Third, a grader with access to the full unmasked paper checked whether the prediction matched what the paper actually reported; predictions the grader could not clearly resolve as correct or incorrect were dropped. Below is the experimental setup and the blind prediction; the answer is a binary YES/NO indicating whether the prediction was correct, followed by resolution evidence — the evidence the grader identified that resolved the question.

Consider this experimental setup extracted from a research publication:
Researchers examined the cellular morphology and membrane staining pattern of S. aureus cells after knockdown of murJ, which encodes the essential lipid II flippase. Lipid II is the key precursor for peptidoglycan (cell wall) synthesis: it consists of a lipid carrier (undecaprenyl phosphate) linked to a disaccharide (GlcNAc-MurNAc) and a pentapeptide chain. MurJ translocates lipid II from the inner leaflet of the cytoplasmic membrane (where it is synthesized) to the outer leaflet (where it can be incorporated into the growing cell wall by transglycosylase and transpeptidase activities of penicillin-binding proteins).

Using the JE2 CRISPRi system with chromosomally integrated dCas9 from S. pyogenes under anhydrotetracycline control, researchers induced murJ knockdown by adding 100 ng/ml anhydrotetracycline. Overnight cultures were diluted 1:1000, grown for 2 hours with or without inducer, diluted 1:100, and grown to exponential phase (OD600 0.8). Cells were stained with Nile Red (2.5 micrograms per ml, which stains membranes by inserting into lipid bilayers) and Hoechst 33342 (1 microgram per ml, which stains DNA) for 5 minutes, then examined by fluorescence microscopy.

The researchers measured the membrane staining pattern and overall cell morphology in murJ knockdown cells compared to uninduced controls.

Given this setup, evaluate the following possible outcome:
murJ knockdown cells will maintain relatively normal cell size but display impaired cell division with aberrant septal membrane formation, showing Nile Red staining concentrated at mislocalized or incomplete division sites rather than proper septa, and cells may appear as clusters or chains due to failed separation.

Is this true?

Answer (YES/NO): NO